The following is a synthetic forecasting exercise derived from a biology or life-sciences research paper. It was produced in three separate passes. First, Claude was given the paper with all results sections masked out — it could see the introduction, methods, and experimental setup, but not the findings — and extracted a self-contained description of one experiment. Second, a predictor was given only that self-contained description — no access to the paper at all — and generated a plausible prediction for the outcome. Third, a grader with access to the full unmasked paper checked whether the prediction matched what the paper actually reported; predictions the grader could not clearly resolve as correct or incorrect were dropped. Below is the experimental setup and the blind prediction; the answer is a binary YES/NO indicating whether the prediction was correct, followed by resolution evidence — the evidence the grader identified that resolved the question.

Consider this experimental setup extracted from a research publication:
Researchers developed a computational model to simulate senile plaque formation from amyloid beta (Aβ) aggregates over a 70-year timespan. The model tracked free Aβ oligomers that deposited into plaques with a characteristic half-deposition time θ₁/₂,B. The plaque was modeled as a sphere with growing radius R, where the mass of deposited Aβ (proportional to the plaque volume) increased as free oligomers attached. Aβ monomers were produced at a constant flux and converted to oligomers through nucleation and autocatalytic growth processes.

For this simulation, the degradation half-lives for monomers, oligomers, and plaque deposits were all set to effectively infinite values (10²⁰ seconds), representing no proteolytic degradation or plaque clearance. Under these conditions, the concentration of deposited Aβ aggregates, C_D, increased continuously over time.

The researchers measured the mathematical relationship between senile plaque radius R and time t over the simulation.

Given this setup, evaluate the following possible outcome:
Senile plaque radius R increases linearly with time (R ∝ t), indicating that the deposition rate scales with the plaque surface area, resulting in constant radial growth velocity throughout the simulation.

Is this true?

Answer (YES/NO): NO